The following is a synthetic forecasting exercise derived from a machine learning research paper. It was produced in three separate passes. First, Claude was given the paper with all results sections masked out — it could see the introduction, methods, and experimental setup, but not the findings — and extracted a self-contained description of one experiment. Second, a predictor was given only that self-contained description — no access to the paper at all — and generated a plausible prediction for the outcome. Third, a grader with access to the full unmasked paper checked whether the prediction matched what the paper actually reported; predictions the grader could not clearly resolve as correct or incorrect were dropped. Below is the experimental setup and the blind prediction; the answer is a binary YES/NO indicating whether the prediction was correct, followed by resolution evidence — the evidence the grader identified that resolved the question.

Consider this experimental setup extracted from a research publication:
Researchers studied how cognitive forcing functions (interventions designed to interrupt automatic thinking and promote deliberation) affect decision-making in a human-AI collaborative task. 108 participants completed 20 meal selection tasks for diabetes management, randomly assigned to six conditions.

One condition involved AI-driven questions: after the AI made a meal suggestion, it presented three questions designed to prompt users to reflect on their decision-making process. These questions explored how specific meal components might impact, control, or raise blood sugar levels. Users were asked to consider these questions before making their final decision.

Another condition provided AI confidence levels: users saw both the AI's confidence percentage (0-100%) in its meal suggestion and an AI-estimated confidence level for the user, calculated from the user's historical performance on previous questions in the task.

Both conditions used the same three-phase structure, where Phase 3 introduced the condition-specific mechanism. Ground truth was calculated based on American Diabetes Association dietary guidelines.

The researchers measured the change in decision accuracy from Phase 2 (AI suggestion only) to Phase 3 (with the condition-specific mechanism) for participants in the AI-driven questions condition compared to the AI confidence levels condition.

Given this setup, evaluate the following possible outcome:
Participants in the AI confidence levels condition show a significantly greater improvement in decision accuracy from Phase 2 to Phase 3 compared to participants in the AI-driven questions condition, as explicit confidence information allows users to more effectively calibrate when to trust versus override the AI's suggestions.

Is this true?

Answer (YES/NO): YES